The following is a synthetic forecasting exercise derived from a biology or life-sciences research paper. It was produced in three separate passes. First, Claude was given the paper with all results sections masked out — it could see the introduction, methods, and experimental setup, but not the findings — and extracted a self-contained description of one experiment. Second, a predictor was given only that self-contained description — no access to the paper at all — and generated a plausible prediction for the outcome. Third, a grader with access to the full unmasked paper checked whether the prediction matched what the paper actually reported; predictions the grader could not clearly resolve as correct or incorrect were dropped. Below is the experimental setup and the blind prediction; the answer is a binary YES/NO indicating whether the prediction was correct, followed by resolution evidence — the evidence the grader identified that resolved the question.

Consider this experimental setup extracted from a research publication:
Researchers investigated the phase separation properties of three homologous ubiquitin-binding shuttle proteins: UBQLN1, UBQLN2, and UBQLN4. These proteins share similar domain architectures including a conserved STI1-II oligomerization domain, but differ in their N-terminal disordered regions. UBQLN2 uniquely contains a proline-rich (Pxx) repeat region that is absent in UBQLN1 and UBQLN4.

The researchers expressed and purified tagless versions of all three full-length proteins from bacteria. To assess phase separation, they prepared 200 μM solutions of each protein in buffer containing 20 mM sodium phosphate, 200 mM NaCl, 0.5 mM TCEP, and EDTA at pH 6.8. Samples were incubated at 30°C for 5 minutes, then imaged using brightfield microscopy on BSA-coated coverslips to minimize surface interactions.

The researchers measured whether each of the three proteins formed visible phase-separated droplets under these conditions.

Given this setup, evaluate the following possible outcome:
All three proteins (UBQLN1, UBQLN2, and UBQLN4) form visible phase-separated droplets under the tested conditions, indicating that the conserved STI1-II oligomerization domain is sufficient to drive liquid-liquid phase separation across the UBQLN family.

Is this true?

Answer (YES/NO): YES